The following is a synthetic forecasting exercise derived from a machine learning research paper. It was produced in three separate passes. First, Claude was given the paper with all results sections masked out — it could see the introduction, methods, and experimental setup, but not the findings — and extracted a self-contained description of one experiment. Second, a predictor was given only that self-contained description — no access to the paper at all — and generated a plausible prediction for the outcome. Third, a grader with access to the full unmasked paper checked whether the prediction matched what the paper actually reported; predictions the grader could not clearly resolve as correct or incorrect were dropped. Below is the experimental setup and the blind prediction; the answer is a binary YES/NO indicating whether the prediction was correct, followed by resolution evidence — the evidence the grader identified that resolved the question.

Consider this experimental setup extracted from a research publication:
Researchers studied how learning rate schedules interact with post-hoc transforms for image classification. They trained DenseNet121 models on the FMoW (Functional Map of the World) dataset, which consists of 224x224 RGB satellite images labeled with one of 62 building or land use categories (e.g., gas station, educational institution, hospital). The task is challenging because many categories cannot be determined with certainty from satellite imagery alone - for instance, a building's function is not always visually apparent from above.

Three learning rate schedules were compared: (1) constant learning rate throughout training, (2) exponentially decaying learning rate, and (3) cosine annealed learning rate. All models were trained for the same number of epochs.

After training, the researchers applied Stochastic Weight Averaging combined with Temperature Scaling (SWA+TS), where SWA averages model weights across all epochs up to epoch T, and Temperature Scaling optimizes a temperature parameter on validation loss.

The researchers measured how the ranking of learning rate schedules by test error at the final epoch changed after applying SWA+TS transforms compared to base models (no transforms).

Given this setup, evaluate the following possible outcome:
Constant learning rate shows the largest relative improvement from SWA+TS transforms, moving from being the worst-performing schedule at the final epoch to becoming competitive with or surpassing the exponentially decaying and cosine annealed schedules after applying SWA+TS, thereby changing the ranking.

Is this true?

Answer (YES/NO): YES